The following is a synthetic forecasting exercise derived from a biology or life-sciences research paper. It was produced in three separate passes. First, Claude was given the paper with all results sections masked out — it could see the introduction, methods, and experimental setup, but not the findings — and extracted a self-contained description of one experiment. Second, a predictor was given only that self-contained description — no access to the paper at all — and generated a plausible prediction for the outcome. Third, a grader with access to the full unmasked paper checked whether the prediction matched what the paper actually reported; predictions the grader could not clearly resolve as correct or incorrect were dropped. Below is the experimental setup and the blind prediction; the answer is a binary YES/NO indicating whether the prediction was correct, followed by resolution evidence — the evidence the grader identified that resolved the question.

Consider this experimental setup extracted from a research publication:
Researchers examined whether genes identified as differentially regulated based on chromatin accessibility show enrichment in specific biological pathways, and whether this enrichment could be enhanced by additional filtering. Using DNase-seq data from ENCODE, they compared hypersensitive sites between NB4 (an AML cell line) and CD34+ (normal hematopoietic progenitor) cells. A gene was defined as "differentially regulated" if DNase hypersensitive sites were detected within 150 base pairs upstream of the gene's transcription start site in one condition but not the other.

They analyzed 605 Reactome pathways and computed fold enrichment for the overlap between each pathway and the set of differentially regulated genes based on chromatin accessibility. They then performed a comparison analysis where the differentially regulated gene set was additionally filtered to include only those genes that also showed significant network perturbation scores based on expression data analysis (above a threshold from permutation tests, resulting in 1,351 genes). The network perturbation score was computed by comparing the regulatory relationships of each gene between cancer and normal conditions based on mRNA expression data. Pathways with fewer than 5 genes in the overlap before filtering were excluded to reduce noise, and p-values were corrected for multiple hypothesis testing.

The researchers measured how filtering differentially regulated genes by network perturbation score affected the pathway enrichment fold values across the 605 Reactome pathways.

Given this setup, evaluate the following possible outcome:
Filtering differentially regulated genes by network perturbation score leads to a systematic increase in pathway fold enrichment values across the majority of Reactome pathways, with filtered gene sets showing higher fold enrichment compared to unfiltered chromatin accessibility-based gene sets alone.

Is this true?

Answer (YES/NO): YES